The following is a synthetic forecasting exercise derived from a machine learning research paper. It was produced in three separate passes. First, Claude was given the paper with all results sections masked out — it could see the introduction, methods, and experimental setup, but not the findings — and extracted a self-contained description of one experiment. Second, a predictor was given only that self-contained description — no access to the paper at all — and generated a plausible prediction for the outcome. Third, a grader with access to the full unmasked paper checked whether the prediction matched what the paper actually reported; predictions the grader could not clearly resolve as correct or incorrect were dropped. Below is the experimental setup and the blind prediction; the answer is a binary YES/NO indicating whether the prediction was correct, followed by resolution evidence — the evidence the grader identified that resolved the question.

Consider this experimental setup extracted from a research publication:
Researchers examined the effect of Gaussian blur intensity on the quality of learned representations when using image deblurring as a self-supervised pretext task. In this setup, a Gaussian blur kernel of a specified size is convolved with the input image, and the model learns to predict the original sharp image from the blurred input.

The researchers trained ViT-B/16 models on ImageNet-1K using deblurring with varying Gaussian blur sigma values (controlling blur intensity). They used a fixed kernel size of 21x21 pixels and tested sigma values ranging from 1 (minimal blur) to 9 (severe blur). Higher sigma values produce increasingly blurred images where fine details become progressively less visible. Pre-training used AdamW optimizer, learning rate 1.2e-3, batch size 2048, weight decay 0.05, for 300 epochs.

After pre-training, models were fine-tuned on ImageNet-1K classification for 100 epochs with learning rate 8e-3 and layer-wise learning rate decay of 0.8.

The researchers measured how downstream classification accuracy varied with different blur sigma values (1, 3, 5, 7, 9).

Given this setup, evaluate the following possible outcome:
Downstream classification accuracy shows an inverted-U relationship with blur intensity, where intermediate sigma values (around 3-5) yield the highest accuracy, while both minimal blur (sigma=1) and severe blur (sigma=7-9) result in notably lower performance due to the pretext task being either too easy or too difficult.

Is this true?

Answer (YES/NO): NO